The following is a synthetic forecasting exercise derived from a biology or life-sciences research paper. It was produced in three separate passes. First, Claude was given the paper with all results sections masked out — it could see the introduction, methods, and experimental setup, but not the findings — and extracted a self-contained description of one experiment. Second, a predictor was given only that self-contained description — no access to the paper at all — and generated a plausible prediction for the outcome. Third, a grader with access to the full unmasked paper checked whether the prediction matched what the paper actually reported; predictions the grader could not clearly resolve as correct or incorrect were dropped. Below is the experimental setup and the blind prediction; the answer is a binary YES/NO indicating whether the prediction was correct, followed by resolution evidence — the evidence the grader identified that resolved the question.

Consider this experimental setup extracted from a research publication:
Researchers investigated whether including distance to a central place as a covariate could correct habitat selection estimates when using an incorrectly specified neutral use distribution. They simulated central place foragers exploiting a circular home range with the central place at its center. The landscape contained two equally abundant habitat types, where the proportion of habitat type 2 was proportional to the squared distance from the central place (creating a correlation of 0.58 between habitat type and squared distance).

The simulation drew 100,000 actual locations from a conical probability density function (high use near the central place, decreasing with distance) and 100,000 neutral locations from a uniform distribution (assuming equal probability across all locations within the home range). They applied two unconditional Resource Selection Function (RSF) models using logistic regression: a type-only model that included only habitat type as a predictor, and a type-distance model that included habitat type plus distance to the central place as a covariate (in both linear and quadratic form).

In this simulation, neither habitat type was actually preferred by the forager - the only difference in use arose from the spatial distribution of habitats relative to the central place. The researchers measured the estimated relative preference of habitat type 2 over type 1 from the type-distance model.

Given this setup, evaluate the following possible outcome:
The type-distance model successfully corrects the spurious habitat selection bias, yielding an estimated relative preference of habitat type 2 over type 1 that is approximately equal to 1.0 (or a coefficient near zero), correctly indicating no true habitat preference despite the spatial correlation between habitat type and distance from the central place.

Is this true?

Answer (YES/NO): NO